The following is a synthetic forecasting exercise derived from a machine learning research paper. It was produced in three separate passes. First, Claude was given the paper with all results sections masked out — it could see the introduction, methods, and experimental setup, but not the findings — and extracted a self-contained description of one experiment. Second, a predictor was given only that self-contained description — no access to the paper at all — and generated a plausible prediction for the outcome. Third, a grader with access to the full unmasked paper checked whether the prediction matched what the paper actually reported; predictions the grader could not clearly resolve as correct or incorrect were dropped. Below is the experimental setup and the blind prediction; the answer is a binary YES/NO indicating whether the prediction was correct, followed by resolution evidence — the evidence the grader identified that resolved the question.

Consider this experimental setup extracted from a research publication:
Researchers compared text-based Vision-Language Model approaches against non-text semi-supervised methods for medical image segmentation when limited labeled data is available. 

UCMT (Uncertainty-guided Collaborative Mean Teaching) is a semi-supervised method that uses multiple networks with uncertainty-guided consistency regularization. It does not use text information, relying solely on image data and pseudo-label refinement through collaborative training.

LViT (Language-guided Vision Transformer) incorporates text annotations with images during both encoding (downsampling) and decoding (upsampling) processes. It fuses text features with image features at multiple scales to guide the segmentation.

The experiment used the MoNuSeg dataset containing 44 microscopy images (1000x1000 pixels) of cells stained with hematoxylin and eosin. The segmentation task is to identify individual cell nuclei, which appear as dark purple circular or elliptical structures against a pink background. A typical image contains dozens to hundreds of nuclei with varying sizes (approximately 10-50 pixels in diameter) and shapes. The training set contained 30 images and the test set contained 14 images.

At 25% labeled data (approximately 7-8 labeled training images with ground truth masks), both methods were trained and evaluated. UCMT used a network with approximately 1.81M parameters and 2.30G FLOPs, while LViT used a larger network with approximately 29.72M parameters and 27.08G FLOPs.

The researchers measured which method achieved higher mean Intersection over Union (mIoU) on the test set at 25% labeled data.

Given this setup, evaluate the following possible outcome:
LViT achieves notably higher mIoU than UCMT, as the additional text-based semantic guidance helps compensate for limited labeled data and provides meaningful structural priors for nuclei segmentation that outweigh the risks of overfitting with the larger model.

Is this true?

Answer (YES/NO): NO